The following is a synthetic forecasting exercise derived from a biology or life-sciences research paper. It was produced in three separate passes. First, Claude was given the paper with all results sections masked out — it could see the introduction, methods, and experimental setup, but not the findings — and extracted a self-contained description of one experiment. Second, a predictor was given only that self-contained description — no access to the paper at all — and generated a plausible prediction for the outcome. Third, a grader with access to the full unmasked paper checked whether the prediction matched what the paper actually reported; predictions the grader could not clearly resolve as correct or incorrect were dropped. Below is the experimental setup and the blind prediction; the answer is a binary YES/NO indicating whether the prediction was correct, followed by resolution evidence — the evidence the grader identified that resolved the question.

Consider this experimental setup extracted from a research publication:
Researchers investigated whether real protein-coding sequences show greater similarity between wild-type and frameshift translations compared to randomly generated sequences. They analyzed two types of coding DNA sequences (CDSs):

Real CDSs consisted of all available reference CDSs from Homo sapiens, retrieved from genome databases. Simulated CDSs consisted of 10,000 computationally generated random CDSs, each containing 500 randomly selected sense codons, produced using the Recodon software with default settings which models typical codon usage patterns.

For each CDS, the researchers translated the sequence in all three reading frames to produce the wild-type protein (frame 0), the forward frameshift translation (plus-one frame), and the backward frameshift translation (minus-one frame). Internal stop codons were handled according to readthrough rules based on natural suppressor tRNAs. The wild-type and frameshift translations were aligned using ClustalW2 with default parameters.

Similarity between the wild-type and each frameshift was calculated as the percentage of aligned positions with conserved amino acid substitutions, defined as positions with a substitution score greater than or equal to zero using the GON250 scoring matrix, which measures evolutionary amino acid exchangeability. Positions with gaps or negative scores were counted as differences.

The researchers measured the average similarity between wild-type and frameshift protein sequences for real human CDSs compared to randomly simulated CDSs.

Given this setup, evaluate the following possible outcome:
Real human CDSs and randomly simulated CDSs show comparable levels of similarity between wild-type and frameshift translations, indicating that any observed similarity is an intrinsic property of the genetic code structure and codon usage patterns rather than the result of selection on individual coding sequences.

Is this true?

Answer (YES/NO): YES